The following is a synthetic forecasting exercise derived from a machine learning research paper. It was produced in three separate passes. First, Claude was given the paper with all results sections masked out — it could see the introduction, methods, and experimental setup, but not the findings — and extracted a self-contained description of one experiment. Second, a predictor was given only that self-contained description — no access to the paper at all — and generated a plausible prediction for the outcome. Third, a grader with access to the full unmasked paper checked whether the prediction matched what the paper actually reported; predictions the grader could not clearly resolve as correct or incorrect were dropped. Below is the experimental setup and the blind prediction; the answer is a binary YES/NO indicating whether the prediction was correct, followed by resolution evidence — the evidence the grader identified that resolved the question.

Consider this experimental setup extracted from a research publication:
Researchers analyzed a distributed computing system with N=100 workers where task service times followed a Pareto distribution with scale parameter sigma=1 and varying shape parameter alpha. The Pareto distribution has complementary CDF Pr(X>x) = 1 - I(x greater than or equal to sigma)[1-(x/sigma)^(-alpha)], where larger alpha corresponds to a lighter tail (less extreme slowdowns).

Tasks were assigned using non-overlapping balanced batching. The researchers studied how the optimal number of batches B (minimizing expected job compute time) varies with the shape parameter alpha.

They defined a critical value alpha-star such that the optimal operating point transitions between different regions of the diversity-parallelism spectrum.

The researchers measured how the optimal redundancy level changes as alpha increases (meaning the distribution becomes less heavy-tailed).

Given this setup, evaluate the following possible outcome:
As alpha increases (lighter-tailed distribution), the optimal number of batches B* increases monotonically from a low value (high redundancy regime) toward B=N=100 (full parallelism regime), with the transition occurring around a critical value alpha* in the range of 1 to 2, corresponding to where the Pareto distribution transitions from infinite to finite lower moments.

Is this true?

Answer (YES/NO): NO